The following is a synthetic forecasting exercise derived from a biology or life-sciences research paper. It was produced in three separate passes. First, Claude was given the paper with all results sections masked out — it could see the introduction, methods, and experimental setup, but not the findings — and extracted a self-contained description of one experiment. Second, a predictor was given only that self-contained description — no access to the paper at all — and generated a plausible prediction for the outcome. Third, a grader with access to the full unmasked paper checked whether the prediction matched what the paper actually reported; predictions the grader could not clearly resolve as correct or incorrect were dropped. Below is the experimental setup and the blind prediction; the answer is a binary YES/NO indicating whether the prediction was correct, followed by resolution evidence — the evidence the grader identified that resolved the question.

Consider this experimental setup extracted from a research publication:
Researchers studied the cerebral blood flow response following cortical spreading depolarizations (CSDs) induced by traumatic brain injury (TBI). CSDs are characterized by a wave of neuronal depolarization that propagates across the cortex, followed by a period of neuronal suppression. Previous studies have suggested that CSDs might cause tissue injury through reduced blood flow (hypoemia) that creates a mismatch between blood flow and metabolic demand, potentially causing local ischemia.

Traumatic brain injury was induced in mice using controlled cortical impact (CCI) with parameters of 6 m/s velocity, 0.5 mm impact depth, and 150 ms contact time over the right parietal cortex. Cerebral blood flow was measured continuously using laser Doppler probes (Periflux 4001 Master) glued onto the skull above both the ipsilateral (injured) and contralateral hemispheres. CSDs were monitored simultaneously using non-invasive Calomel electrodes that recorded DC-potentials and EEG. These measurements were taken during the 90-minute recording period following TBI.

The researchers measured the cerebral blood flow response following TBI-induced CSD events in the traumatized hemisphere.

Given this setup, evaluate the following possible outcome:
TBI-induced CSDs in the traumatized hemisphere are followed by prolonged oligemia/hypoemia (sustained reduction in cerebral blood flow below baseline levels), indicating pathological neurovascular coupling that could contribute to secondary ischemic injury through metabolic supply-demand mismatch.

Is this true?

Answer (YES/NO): NO